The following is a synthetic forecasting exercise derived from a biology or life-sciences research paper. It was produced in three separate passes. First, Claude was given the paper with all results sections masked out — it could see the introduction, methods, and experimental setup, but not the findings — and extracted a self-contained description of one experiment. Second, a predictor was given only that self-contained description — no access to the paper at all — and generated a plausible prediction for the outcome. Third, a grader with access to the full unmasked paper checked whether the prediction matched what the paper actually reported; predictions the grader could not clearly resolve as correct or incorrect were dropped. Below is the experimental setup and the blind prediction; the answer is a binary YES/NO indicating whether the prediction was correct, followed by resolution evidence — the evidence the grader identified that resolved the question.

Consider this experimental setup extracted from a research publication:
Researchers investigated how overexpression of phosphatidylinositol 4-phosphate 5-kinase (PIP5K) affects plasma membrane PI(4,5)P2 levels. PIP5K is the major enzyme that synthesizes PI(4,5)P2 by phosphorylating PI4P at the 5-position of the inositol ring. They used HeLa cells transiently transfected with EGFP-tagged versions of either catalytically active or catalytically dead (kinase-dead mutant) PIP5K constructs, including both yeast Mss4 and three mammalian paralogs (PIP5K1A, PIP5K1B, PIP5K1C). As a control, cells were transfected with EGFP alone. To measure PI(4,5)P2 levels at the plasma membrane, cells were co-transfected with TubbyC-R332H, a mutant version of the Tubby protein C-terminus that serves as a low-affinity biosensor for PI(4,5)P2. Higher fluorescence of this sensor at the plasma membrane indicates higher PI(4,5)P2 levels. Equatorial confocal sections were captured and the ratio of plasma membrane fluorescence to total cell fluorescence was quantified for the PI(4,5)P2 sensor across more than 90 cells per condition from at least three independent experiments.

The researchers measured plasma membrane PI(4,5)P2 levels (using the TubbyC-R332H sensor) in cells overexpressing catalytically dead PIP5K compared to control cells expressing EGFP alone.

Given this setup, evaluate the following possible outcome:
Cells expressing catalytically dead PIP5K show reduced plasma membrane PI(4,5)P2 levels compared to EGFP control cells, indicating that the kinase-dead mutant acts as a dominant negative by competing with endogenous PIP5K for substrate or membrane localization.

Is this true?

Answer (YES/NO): NO